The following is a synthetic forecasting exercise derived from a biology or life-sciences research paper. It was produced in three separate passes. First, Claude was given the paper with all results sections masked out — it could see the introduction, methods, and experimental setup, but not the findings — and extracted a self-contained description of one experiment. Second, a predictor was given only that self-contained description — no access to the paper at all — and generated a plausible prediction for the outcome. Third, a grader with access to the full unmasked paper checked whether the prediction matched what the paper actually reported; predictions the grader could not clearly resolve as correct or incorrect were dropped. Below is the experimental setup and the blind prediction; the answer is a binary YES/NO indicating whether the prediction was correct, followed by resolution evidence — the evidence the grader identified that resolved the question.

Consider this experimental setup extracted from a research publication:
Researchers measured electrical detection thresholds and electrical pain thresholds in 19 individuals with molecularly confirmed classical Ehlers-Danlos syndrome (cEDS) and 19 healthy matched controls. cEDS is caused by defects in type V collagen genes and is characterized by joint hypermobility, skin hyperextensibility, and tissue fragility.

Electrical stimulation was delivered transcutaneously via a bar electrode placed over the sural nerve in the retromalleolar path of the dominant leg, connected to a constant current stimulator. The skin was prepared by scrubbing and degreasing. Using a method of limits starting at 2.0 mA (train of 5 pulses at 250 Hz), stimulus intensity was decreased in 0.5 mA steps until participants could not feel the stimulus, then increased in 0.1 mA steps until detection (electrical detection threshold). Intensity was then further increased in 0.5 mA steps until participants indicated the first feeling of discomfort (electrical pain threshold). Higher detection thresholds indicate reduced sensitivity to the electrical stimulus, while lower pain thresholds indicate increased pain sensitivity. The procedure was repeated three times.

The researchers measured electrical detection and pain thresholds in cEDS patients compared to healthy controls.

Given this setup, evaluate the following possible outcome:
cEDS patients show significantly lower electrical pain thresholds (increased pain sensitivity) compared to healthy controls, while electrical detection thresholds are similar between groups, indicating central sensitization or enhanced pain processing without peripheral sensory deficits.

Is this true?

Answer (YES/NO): NO